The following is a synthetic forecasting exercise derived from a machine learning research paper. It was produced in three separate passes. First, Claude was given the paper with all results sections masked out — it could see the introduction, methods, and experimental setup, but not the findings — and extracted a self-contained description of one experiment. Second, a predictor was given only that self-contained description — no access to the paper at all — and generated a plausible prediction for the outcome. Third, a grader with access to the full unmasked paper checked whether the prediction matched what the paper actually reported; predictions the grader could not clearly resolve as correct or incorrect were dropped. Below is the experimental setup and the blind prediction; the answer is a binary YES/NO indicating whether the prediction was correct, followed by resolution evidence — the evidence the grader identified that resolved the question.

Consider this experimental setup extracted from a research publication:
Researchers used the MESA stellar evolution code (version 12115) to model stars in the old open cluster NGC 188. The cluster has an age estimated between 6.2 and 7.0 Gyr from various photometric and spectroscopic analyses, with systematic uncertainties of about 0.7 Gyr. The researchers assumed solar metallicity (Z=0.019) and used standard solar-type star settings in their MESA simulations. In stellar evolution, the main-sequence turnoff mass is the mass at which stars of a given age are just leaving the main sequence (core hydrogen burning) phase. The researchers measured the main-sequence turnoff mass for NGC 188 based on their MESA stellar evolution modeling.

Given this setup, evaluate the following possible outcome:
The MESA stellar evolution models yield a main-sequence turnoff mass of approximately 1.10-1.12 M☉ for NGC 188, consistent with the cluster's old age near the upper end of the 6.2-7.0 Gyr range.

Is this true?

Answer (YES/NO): NO